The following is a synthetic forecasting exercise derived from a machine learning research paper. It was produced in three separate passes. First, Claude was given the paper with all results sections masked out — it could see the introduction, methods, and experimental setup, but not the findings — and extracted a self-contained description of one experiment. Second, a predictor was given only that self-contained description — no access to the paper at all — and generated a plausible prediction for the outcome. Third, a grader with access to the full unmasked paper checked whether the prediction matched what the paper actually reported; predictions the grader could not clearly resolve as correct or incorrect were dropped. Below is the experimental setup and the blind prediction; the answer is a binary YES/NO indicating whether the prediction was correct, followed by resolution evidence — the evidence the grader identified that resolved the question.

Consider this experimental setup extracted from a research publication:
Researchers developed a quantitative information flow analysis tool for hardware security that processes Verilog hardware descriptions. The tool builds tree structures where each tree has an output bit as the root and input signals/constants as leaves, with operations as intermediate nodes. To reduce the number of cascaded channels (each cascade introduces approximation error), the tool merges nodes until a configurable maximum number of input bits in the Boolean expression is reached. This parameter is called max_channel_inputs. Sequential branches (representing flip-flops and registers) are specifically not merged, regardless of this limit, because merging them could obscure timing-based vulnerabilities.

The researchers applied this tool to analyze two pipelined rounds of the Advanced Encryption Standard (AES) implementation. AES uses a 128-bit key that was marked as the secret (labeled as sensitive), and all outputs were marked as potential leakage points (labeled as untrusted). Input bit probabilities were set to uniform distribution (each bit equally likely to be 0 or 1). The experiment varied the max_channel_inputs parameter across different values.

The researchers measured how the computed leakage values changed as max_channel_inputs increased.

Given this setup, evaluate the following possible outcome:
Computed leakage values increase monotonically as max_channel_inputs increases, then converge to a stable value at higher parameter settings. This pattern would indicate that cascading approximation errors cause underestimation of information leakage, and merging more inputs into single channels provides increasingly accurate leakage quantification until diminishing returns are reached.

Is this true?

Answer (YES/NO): NO